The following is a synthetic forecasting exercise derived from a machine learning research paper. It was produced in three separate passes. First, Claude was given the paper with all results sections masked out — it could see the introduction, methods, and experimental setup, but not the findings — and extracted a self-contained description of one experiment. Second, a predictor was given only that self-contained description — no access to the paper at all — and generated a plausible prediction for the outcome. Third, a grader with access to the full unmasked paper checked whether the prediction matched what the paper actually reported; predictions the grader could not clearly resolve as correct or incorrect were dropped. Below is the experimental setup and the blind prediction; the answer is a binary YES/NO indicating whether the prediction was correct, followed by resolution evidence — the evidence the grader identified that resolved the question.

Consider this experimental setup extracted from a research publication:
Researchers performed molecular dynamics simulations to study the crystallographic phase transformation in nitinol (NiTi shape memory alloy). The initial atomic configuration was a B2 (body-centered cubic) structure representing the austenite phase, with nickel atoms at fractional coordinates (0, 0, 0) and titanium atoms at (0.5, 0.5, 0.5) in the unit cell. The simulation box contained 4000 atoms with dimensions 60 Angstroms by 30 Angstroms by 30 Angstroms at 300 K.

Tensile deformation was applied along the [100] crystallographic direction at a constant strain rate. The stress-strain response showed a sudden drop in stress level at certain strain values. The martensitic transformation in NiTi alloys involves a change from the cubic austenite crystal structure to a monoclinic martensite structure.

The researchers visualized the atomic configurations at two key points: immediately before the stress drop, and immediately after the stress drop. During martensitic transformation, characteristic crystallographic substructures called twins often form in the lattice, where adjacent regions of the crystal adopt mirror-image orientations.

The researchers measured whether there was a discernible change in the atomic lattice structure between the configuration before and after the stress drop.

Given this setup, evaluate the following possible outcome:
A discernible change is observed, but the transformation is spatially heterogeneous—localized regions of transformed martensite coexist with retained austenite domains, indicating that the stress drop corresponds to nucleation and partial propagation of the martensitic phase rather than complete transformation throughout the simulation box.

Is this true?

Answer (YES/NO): NO